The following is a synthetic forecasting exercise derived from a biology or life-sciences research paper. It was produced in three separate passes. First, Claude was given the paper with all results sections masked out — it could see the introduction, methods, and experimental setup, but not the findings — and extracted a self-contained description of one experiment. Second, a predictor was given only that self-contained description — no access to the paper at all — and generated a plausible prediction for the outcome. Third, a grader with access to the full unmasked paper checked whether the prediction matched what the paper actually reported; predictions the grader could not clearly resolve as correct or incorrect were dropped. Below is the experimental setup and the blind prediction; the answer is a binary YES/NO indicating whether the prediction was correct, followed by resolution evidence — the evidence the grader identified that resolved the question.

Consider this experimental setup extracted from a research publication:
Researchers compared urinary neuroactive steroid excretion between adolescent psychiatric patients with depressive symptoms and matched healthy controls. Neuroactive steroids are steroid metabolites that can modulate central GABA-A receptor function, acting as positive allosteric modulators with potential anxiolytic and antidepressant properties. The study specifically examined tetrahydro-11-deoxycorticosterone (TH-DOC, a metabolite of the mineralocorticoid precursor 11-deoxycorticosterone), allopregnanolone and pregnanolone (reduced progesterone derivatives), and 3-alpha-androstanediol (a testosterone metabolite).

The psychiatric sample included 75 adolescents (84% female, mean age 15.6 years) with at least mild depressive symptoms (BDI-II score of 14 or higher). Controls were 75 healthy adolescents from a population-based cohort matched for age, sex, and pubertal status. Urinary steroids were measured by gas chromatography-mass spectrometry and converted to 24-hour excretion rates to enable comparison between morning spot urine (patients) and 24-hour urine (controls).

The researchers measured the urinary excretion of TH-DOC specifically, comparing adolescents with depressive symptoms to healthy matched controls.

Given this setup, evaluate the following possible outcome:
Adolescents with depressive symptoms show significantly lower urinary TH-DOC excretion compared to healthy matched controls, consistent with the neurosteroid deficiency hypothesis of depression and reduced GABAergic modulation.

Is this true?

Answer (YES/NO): NO